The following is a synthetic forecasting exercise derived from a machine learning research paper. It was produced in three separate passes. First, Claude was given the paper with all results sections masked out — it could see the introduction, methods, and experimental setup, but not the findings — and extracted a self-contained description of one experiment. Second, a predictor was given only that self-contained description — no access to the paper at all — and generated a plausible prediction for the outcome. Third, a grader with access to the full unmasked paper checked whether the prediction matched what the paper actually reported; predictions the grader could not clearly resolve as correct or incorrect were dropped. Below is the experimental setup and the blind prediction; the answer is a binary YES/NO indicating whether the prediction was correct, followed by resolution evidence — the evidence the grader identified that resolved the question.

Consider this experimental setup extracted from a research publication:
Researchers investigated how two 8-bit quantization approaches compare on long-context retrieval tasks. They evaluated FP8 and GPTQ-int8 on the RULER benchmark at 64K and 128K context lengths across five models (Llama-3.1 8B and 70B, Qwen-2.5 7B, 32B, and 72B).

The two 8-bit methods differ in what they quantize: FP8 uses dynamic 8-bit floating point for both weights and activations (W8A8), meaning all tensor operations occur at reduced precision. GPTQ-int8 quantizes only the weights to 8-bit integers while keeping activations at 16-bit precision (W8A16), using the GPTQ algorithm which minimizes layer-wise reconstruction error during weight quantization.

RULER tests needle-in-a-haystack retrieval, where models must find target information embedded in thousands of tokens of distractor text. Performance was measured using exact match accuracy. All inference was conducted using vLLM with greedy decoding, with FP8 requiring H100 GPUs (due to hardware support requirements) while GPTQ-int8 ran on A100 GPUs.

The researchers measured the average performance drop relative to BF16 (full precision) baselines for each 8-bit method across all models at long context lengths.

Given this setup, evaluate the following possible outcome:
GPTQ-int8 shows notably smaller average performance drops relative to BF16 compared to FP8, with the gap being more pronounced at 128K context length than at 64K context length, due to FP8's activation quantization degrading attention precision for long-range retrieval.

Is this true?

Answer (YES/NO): NO